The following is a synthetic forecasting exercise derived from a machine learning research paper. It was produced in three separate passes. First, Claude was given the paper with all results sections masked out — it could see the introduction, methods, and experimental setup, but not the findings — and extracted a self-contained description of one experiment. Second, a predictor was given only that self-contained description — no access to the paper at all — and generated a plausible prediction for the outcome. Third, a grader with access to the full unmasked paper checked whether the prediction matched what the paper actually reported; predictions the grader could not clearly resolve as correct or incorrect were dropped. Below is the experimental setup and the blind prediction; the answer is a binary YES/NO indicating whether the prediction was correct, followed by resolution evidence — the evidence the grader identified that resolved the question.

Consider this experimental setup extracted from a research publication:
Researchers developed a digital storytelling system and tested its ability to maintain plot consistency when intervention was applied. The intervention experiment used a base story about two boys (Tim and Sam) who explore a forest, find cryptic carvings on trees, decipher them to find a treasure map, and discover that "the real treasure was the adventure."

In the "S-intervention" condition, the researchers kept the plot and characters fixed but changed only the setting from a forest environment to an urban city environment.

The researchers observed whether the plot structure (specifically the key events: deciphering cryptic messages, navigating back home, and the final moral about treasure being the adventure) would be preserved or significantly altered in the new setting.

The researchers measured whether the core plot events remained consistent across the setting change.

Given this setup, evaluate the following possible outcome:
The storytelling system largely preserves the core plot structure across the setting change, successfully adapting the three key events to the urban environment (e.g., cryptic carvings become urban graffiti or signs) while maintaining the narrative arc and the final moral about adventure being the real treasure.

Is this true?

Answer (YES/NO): YES